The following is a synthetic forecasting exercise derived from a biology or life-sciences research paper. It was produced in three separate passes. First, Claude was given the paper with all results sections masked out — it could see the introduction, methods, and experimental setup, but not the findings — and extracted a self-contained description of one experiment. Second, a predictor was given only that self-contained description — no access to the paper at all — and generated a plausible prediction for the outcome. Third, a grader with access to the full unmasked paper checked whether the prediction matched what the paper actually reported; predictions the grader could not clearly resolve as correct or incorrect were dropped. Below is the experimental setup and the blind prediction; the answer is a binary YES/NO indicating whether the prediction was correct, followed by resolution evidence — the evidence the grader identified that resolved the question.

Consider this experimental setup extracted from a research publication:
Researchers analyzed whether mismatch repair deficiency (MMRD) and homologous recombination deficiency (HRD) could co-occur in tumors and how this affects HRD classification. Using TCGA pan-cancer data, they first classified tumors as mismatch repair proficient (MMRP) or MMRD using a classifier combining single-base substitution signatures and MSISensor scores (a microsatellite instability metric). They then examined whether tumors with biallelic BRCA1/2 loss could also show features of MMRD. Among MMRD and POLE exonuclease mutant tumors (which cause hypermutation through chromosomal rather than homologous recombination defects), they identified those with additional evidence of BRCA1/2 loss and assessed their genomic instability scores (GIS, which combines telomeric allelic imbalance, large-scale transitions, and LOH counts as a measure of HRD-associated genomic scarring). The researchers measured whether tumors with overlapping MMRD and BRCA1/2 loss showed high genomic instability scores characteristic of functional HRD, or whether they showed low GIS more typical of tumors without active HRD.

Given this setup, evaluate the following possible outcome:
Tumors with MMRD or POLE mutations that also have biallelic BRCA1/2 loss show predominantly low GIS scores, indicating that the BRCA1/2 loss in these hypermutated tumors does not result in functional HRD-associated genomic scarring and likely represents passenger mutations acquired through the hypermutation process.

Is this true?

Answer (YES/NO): YES